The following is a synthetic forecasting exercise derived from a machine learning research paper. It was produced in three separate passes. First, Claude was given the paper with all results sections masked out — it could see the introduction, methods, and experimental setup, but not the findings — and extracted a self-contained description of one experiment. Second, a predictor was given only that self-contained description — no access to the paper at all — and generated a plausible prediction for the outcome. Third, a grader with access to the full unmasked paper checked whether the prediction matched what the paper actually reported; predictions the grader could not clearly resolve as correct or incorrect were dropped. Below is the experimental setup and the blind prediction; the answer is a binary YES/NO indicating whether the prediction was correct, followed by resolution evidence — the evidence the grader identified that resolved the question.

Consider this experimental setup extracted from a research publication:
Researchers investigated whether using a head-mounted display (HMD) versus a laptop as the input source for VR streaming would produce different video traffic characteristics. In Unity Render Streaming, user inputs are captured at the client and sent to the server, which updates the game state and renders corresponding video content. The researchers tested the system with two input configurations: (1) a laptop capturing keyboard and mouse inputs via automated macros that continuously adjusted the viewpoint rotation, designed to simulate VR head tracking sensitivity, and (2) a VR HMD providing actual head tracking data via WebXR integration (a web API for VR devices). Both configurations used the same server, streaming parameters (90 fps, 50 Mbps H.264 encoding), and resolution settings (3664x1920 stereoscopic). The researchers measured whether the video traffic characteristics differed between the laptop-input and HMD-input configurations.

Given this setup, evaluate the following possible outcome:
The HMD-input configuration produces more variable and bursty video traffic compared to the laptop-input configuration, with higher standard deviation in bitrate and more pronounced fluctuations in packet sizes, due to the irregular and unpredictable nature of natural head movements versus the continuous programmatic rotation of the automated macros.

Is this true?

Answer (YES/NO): NO